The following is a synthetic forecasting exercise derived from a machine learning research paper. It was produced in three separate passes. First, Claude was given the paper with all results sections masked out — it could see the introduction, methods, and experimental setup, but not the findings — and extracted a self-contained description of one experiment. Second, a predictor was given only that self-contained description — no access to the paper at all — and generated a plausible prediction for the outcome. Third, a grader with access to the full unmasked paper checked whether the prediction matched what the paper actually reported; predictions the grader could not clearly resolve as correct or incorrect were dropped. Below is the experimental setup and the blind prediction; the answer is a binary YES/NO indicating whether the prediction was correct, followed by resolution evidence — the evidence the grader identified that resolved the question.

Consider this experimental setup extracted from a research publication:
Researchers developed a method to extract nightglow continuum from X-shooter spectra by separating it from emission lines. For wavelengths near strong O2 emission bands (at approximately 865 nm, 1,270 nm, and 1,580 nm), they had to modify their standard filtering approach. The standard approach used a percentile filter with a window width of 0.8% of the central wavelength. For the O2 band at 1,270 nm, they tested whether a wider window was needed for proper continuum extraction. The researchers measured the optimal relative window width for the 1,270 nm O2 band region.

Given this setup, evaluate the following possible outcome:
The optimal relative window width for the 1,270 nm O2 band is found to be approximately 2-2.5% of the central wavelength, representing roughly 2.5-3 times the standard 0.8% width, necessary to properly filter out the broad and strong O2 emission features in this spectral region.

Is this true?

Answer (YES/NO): NO